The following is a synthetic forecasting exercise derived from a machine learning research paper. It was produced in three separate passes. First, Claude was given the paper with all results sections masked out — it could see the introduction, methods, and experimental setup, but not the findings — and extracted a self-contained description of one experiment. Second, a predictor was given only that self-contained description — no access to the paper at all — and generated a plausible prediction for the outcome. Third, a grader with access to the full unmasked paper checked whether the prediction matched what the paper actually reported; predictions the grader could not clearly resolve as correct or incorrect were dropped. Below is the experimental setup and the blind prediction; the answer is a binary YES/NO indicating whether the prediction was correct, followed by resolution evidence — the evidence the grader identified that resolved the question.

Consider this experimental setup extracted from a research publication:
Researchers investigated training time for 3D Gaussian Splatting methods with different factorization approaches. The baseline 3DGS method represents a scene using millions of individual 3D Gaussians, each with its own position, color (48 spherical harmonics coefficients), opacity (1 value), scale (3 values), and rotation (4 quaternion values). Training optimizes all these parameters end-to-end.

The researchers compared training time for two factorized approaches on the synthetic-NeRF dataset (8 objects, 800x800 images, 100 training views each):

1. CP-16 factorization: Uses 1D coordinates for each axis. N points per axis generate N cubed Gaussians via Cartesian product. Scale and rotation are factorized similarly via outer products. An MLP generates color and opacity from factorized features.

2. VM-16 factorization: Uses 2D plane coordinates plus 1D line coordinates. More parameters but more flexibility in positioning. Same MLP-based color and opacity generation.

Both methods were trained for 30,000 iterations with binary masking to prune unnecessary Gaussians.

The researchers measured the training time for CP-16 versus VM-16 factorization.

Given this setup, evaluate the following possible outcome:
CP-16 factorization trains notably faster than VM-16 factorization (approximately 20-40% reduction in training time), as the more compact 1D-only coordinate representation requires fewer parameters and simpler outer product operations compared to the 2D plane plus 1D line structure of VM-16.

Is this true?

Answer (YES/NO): NO